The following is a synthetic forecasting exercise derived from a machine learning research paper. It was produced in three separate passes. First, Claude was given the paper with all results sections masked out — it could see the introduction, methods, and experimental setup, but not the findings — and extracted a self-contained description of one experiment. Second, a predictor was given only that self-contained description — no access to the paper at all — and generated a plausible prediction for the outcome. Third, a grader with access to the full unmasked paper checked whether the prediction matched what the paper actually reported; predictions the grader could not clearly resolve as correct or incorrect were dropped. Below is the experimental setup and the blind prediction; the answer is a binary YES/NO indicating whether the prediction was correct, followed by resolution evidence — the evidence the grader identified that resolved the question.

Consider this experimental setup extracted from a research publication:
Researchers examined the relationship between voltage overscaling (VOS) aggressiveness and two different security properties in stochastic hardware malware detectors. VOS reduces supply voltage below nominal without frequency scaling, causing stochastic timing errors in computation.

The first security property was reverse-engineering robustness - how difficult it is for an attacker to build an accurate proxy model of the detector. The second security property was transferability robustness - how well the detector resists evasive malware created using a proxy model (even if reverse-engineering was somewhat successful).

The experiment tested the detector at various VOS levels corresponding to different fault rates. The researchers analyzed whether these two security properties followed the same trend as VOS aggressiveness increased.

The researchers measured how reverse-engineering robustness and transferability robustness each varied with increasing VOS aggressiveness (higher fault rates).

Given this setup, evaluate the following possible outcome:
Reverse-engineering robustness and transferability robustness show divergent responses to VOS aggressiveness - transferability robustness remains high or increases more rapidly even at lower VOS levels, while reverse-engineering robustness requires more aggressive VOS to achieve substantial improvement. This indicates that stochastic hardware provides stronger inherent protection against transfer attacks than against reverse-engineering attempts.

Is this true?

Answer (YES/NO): NO